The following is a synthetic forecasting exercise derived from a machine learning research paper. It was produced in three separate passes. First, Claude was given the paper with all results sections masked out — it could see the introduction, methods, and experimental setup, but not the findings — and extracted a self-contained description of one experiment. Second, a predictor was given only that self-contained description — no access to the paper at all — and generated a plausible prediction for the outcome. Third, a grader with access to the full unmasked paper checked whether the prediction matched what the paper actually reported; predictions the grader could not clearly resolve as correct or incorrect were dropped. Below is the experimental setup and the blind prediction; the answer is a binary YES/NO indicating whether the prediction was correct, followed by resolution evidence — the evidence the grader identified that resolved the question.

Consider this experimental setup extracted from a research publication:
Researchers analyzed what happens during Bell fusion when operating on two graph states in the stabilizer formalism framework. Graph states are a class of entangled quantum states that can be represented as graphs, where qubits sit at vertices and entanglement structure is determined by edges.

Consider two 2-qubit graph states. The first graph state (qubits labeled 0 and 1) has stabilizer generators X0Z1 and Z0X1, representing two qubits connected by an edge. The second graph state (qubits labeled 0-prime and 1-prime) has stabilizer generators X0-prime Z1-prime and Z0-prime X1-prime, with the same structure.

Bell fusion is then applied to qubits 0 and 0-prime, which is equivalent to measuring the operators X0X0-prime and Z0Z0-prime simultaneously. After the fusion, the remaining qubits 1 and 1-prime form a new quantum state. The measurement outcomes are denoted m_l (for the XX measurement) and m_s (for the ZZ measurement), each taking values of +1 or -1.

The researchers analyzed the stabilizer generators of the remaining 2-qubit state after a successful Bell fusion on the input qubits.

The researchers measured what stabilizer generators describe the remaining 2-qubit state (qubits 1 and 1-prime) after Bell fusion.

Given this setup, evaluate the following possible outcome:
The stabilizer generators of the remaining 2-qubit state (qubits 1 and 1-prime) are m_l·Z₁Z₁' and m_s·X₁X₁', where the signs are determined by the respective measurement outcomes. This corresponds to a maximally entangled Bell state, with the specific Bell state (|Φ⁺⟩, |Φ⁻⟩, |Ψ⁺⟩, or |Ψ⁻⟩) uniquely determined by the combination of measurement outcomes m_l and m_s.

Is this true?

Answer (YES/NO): YES